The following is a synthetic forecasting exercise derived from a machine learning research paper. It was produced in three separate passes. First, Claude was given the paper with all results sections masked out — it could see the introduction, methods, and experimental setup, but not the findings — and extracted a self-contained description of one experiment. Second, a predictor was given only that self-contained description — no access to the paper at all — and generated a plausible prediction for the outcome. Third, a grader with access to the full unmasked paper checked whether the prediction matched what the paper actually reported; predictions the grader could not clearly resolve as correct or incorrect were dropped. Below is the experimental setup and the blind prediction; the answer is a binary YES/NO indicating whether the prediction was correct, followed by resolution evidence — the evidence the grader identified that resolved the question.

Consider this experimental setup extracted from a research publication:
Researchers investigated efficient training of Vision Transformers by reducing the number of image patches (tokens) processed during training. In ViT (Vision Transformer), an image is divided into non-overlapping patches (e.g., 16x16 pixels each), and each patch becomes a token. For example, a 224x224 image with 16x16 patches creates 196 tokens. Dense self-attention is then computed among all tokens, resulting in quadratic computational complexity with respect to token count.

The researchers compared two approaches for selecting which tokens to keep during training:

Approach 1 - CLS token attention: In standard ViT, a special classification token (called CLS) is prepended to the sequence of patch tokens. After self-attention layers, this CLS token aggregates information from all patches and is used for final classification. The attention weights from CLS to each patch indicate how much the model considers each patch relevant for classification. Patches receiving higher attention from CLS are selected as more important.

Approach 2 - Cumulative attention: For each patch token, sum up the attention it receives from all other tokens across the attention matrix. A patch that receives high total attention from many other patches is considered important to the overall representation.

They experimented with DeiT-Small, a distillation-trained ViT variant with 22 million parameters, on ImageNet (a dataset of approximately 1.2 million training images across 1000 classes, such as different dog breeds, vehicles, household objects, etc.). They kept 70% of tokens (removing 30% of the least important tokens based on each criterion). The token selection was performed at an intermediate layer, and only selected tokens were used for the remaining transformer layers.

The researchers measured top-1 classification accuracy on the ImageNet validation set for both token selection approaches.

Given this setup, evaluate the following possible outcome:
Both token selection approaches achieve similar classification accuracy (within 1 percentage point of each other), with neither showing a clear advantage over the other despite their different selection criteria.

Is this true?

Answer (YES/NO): NO